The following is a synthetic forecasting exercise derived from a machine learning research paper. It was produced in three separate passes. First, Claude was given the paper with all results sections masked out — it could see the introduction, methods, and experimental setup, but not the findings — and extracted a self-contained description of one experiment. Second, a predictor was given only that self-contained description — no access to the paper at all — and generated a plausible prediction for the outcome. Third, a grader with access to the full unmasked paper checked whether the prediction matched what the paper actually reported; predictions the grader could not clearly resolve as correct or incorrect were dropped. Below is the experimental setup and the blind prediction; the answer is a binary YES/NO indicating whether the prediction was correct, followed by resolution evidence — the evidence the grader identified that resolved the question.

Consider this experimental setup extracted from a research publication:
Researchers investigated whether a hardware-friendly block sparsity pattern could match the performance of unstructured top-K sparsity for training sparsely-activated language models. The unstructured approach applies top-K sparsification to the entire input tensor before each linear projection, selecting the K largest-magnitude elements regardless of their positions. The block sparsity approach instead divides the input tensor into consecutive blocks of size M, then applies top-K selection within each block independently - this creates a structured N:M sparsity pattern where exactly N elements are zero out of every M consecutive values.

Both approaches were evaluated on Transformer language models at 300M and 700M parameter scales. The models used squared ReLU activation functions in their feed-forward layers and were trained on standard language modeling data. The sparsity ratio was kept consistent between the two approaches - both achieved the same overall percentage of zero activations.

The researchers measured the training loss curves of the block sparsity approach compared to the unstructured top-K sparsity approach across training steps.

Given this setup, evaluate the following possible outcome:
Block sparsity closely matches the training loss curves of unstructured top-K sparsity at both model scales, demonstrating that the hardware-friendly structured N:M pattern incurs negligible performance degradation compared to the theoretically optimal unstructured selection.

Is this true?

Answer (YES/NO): YES